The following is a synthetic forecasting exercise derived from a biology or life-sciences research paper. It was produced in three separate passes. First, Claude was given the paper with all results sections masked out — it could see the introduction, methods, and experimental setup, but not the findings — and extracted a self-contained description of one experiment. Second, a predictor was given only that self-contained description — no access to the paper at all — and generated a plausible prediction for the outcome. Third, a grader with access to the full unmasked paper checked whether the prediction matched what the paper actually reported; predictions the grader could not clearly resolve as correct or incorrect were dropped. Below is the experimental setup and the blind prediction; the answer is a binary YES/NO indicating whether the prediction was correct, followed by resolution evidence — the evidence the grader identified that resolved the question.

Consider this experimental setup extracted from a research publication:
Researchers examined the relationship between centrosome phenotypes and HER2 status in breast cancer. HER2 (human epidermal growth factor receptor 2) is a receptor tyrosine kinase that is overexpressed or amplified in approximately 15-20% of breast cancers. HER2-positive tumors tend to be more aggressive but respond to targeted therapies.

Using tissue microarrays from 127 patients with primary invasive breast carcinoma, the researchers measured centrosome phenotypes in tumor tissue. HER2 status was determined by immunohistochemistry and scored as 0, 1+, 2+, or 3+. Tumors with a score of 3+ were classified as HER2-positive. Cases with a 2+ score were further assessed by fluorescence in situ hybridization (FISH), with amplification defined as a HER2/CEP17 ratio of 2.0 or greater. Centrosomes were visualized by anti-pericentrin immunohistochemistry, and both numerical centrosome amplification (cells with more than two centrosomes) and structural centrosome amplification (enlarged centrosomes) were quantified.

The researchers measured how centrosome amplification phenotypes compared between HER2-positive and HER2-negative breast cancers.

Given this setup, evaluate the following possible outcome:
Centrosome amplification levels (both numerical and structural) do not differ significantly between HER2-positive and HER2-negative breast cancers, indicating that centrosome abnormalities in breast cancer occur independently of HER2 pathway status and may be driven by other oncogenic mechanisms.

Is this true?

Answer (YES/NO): NO